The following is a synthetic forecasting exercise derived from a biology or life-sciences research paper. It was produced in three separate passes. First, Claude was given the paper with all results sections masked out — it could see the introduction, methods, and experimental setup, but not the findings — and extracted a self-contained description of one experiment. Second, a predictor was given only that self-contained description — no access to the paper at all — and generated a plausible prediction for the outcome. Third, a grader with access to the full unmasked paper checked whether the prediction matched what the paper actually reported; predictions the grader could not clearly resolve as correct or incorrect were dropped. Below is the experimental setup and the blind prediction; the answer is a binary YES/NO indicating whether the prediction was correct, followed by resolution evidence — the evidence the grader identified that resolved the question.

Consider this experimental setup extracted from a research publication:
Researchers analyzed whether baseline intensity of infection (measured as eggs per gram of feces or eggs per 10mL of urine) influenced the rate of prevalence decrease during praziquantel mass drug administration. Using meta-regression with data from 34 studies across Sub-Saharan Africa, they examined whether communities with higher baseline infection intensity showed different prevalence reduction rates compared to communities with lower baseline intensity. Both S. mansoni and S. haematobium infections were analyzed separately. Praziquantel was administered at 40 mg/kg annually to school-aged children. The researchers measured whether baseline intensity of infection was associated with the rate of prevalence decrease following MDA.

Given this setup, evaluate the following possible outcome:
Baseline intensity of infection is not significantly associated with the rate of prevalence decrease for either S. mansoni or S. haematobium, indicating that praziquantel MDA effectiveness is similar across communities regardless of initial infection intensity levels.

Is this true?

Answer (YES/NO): YES